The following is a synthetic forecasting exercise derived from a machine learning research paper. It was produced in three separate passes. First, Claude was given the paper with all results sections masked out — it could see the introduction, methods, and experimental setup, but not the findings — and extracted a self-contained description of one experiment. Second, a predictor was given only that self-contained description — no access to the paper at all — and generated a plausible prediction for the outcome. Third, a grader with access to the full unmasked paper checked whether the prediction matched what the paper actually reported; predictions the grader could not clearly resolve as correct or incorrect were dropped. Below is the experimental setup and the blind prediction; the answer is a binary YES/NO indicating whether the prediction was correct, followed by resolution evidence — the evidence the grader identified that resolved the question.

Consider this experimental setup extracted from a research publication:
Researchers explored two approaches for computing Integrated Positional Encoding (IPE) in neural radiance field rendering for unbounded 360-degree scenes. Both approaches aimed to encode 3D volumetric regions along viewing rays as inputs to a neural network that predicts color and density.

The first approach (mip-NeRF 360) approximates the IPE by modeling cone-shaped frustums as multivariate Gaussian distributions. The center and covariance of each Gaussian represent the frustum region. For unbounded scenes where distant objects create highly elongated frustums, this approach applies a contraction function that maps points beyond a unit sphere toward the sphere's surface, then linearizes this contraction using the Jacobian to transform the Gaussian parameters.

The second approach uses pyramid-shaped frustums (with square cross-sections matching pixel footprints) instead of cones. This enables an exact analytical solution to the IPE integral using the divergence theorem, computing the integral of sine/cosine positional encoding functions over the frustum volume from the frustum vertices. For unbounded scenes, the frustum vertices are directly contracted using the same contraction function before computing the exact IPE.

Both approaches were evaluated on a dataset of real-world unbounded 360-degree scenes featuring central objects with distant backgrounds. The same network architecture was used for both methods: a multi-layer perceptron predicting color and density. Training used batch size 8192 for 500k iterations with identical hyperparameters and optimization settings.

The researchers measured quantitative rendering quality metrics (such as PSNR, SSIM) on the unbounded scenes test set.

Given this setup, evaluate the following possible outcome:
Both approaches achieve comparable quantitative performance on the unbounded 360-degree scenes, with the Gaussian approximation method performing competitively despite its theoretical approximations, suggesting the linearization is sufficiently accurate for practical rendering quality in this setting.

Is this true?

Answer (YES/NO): YES